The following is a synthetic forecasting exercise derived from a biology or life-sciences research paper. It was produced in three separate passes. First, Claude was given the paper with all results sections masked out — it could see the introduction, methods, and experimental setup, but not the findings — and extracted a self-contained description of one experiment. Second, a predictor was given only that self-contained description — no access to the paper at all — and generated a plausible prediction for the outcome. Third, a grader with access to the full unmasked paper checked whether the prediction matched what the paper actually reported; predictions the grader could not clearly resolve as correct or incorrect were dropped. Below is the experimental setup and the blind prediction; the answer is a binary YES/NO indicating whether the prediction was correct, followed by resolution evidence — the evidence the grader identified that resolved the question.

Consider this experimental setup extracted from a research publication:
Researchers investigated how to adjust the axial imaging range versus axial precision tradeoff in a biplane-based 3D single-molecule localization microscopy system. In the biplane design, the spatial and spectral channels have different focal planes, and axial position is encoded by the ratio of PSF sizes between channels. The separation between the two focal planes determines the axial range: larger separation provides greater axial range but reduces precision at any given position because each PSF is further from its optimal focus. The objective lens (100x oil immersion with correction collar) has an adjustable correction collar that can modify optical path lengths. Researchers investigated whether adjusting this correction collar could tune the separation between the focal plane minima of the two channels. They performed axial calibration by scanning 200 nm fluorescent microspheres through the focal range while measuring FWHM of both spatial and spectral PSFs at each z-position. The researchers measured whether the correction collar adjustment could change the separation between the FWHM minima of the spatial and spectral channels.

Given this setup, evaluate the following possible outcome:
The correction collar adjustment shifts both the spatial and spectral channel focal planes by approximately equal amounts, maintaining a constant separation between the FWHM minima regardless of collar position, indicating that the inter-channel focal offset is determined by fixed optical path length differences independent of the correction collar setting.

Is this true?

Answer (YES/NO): NO